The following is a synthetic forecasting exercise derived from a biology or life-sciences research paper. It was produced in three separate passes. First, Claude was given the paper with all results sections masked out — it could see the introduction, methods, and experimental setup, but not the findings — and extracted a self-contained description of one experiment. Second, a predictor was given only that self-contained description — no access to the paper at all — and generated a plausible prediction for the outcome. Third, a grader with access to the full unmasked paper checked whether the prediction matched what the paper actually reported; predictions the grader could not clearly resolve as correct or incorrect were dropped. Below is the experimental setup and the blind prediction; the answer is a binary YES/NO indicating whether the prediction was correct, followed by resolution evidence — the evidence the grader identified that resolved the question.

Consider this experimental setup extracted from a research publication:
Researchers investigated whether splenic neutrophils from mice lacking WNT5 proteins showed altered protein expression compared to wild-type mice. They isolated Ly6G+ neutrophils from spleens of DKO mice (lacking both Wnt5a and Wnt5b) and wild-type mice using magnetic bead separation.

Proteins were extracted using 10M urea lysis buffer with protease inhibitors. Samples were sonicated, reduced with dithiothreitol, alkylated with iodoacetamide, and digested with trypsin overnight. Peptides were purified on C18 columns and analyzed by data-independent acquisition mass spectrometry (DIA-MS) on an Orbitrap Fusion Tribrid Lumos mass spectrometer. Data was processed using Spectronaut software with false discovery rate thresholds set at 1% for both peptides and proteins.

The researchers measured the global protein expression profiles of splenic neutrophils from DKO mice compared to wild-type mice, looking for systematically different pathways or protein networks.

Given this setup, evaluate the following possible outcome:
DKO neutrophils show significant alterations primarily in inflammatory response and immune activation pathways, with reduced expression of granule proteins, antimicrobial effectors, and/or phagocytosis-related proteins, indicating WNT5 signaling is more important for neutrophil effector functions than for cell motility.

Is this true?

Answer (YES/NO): NO